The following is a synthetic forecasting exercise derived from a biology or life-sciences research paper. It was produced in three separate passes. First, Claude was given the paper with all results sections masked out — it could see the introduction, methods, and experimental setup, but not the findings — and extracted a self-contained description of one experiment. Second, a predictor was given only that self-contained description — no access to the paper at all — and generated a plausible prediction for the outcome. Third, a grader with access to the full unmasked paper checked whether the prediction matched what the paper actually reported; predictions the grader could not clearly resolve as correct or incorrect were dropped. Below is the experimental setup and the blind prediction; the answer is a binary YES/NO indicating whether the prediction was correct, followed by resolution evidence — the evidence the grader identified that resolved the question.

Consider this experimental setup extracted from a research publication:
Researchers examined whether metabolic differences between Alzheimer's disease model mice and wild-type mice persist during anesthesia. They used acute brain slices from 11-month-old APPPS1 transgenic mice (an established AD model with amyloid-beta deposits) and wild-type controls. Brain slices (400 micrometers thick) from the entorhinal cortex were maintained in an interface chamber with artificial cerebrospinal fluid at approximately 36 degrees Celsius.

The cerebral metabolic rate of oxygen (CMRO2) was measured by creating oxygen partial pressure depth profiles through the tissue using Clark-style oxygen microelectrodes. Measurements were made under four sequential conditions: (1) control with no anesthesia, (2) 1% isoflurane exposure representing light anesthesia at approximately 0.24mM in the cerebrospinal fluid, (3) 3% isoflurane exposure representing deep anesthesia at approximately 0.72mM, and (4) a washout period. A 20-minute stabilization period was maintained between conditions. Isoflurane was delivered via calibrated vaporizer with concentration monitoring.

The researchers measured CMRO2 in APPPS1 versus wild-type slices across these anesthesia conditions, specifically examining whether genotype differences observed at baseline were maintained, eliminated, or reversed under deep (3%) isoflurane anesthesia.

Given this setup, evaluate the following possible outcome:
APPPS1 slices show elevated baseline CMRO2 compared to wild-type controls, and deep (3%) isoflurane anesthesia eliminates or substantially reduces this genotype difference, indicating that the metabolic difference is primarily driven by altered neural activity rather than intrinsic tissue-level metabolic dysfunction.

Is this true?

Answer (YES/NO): NO